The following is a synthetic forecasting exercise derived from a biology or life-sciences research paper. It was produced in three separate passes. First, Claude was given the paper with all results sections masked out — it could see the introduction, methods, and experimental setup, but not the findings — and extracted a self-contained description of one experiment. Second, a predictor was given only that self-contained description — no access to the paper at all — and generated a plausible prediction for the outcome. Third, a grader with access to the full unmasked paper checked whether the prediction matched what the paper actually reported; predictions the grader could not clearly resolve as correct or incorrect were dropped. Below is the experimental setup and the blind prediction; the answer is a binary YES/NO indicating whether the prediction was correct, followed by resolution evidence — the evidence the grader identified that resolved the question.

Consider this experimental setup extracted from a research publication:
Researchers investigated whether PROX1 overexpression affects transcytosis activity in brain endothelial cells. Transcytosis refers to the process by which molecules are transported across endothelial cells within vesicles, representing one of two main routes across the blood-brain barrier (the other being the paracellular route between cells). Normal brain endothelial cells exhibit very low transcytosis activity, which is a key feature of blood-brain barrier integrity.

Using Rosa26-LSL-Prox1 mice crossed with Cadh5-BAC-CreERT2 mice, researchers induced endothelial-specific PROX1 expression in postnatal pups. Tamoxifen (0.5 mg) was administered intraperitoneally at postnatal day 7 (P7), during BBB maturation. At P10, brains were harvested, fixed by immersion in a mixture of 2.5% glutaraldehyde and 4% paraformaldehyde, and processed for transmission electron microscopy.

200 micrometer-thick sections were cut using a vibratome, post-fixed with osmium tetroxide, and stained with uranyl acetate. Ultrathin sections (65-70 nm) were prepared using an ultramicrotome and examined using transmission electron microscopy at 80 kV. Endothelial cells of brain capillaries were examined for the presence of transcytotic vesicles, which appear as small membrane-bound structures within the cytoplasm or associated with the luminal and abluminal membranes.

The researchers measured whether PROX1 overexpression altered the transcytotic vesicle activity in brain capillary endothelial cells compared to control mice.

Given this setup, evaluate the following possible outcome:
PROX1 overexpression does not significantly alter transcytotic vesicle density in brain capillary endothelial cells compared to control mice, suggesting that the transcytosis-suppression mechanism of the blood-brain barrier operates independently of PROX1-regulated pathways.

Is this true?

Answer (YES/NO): NO